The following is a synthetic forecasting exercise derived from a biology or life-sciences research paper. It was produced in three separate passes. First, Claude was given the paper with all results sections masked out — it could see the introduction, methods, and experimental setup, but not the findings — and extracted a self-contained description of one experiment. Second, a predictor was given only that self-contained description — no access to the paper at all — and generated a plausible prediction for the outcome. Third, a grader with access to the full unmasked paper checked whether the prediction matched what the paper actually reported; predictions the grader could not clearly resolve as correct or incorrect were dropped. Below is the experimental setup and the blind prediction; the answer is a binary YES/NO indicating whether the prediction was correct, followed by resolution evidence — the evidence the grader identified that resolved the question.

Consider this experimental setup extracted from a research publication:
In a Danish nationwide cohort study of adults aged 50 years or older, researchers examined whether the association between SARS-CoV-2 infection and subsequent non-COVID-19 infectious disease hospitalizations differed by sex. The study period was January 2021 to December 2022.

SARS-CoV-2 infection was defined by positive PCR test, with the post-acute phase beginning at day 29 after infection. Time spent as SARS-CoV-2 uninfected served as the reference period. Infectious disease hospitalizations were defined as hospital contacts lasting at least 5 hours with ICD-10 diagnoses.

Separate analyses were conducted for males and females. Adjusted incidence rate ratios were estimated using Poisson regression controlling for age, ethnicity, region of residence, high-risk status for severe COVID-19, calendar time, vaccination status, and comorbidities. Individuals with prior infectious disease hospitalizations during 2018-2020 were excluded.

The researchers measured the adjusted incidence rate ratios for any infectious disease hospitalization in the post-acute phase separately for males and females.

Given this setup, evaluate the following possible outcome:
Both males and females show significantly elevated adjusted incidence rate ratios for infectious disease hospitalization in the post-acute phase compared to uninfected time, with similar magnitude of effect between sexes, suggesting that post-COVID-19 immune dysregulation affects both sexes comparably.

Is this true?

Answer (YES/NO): NO